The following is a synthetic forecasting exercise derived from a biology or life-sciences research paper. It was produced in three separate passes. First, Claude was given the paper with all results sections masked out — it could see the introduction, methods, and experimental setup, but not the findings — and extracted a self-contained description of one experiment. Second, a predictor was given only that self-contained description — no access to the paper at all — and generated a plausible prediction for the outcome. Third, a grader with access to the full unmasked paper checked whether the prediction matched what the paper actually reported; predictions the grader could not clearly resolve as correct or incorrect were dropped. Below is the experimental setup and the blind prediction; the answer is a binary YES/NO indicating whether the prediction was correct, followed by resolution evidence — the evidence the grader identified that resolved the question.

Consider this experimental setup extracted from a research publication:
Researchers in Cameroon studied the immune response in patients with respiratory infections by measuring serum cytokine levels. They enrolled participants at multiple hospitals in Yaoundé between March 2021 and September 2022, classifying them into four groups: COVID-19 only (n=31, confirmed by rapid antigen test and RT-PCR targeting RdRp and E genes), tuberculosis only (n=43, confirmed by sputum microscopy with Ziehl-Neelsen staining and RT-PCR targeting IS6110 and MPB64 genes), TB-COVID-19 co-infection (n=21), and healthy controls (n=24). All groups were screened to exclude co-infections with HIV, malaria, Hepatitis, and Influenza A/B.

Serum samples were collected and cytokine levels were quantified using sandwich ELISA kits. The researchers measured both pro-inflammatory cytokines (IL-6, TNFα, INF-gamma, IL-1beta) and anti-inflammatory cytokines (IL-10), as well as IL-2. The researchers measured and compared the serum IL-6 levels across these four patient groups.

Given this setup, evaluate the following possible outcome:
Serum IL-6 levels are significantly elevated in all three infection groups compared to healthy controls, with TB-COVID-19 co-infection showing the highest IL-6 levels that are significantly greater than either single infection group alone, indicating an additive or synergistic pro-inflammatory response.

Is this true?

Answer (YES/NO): NO